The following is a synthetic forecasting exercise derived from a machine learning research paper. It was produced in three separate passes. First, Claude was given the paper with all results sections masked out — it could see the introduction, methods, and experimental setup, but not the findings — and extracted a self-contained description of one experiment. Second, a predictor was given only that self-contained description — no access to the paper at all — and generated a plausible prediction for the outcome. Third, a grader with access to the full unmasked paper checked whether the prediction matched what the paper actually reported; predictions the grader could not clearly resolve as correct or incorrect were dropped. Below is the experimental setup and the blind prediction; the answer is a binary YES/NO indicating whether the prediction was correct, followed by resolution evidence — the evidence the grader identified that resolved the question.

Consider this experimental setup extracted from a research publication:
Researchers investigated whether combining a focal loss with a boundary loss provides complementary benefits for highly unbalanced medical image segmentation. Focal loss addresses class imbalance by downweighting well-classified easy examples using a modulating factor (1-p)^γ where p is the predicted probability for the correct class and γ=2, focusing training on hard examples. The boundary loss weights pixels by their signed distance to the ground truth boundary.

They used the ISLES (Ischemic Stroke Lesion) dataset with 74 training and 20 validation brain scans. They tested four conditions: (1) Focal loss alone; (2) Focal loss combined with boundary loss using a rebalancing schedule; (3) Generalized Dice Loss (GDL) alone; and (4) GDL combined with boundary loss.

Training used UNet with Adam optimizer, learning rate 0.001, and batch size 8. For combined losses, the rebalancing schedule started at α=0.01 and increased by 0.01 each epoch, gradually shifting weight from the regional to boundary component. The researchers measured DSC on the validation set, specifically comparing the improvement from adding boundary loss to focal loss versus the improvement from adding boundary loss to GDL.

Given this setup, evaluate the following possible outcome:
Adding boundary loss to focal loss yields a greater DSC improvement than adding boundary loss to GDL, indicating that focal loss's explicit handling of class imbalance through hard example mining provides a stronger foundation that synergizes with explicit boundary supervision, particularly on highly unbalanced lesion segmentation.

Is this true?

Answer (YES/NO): NO